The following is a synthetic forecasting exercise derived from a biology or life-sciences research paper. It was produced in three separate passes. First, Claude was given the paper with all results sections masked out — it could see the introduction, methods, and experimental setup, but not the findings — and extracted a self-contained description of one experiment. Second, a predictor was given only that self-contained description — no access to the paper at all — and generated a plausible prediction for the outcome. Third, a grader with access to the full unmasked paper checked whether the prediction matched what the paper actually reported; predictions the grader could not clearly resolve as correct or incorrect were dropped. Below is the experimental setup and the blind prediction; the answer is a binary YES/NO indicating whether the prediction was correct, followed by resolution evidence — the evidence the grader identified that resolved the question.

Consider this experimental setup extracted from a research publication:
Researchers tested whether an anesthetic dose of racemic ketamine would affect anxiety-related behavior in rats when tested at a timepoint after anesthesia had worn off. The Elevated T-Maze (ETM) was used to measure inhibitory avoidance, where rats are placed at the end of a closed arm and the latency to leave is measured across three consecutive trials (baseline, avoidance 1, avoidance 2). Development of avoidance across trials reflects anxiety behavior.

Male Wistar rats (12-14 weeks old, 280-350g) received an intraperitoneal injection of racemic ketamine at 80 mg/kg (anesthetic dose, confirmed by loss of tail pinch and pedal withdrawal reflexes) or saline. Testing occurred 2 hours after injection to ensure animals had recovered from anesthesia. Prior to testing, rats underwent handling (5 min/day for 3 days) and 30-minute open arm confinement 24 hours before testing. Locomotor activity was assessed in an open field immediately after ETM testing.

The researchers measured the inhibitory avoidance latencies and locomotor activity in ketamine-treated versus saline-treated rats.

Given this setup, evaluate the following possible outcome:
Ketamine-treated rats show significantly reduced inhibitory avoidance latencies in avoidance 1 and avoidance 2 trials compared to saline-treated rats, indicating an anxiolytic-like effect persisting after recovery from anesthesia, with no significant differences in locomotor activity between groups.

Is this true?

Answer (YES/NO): NO